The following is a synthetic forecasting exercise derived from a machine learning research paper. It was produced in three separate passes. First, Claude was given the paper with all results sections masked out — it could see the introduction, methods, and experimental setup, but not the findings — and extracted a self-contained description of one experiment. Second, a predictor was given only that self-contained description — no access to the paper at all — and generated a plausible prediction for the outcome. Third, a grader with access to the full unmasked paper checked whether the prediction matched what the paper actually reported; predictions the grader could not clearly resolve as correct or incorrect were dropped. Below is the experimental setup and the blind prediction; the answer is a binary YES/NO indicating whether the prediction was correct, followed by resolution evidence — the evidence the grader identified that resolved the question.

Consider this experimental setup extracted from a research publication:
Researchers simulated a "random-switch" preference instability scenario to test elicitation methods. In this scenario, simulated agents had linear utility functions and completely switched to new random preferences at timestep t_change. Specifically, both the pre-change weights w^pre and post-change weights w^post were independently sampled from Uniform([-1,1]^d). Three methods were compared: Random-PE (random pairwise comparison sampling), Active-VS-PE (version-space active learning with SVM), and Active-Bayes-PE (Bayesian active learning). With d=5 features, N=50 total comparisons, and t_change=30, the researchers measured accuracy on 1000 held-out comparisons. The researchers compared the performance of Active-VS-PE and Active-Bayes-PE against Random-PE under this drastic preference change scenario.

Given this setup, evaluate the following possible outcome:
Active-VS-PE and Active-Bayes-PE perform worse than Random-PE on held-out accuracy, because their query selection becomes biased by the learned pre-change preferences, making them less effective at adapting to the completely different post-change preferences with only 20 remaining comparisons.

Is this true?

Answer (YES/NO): NO